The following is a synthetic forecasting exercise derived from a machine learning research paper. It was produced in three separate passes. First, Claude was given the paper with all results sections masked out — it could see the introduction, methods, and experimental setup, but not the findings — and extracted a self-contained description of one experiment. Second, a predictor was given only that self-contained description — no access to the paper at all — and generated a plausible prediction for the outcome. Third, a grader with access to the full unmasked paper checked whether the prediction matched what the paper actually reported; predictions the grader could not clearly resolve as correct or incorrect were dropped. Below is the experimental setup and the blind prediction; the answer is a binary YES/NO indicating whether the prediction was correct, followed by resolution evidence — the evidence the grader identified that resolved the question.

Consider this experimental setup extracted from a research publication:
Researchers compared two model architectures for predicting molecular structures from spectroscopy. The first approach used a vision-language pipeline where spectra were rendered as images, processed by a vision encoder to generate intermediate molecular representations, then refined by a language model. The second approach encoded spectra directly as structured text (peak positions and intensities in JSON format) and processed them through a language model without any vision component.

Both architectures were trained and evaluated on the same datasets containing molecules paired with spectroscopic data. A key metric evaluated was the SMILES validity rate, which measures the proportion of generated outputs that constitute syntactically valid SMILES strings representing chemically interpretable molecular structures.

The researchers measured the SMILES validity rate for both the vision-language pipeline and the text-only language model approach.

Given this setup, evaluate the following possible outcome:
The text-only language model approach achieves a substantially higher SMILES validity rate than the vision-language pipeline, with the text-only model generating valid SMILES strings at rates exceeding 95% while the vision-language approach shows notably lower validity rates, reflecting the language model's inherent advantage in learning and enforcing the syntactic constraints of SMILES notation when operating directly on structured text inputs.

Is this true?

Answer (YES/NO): NO